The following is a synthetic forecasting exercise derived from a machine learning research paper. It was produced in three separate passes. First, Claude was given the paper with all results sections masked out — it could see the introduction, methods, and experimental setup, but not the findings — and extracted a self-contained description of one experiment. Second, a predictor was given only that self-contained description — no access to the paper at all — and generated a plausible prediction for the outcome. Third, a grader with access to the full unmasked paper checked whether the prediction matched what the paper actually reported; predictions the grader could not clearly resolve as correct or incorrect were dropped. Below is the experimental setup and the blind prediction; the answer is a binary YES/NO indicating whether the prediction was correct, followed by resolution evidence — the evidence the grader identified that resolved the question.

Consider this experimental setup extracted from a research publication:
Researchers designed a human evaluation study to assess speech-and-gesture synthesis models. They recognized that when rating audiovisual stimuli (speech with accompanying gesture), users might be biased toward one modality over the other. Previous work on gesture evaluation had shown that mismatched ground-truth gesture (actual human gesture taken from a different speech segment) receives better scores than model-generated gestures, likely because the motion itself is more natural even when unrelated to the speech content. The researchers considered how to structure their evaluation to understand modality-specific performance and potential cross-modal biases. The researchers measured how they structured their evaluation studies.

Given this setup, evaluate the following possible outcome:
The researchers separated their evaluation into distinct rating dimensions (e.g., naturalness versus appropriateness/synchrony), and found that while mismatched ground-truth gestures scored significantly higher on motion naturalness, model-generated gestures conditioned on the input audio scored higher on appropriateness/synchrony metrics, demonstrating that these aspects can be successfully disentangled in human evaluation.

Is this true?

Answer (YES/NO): NO